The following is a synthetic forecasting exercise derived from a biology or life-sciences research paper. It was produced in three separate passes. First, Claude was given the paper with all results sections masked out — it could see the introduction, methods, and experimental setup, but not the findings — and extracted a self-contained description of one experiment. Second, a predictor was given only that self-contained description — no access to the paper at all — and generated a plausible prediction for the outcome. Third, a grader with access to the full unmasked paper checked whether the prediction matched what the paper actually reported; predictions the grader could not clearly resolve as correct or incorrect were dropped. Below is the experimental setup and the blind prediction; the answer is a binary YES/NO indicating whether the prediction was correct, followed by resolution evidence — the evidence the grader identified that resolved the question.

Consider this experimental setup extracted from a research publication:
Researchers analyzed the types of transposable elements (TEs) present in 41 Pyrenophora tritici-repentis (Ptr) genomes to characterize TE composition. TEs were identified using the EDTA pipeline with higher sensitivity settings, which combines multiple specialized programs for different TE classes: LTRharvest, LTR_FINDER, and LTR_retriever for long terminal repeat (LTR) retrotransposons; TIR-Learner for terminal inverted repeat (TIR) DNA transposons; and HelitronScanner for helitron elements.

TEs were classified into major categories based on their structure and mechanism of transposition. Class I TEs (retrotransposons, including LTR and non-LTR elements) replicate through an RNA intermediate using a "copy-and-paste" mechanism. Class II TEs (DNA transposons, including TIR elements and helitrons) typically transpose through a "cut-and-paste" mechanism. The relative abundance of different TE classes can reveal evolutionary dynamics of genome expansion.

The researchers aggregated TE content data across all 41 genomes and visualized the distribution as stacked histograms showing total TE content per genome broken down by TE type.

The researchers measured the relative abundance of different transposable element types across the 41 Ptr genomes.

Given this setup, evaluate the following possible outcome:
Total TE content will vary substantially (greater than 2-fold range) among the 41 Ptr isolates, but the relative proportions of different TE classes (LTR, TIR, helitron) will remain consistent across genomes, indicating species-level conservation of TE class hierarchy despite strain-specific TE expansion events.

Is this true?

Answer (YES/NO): NO